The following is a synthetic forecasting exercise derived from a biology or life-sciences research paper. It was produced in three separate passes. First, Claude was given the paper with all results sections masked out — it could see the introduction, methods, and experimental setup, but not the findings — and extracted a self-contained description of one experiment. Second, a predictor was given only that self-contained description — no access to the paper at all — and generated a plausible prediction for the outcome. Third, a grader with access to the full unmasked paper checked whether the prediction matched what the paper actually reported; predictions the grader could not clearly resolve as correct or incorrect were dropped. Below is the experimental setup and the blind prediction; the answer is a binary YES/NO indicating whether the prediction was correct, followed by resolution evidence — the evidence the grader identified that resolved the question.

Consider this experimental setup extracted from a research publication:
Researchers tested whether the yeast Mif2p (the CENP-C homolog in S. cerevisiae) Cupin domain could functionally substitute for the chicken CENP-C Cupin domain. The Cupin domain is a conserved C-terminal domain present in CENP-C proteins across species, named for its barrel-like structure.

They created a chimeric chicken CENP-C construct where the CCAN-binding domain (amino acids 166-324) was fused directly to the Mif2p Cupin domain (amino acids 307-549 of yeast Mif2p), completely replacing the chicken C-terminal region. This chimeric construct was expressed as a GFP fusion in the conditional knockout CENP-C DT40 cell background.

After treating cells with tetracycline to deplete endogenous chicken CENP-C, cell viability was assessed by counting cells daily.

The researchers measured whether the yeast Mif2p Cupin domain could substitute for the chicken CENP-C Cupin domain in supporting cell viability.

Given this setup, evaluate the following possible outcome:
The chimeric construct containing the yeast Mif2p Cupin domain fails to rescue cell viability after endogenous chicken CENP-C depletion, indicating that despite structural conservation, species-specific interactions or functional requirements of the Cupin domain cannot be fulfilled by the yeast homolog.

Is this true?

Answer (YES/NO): YES